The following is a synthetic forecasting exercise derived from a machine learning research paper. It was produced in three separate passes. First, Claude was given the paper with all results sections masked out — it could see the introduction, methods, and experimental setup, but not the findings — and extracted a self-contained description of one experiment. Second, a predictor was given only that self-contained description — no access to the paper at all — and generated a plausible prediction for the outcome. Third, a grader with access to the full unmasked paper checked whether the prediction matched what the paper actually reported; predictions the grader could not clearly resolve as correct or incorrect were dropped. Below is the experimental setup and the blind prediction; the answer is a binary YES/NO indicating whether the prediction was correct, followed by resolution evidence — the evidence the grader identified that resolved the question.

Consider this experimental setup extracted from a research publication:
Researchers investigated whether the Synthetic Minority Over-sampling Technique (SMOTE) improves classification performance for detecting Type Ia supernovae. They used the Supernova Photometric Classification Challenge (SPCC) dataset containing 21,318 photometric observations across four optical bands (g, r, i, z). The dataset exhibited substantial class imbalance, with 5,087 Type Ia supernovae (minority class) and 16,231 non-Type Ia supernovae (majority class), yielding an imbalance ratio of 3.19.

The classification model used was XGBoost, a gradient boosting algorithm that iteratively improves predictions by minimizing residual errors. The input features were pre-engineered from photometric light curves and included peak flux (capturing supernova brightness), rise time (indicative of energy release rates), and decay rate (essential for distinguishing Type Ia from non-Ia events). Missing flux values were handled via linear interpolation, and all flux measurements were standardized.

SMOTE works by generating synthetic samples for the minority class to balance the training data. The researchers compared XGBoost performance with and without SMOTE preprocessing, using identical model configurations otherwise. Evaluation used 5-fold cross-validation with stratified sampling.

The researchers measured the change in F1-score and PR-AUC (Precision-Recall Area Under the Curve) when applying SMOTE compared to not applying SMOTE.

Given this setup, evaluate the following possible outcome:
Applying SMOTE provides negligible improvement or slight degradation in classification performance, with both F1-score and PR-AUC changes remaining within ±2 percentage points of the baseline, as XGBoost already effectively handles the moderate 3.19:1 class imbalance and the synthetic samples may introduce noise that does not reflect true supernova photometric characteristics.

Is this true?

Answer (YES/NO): YES